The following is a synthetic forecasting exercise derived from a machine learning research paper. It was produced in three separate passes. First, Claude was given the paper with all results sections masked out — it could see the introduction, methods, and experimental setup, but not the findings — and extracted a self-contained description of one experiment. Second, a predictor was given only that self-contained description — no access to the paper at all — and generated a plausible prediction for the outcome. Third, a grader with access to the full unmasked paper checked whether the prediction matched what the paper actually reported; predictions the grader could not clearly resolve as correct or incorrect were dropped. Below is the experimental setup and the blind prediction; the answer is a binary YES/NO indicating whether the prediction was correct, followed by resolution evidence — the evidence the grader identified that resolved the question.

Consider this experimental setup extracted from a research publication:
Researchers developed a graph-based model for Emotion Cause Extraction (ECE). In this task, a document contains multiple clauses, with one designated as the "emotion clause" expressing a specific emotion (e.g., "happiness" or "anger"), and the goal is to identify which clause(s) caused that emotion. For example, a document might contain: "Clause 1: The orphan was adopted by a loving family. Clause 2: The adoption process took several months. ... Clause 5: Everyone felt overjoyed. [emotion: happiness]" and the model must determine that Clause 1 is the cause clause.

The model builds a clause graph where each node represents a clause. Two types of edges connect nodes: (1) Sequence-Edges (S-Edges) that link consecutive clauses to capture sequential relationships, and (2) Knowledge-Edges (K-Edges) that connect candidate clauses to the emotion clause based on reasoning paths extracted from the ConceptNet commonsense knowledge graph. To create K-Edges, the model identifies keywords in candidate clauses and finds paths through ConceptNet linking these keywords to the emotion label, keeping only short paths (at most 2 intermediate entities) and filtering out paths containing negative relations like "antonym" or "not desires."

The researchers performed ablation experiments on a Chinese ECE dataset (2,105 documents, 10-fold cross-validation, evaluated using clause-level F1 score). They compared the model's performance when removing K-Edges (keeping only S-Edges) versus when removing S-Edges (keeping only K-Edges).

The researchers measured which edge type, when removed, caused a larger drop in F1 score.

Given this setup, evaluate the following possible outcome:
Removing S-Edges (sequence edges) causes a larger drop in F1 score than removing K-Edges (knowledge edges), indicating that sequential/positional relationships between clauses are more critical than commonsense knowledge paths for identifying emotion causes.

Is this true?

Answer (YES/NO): NO